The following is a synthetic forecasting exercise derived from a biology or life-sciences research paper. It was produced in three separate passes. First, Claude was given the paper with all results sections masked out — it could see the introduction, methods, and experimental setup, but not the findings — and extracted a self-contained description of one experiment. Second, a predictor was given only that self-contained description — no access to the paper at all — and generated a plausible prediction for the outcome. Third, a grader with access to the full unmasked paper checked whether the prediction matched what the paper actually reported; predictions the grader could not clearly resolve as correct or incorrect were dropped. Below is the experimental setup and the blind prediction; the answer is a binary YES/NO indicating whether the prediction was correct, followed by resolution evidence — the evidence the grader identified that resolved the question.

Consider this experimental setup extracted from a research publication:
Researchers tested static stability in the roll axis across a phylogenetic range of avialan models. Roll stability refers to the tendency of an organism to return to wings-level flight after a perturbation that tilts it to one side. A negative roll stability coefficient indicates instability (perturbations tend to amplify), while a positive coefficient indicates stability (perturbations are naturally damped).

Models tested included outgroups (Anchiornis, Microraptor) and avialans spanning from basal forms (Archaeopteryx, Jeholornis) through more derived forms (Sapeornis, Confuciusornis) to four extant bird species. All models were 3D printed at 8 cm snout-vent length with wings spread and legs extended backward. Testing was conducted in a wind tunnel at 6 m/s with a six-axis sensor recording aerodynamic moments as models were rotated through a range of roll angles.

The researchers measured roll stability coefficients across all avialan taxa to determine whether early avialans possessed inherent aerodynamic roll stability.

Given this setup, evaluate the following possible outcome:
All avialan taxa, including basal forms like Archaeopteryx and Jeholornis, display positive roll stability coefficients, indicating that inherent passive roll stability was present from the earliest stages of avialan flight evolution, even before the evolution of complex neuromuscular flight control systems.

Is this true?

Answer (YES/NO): NO